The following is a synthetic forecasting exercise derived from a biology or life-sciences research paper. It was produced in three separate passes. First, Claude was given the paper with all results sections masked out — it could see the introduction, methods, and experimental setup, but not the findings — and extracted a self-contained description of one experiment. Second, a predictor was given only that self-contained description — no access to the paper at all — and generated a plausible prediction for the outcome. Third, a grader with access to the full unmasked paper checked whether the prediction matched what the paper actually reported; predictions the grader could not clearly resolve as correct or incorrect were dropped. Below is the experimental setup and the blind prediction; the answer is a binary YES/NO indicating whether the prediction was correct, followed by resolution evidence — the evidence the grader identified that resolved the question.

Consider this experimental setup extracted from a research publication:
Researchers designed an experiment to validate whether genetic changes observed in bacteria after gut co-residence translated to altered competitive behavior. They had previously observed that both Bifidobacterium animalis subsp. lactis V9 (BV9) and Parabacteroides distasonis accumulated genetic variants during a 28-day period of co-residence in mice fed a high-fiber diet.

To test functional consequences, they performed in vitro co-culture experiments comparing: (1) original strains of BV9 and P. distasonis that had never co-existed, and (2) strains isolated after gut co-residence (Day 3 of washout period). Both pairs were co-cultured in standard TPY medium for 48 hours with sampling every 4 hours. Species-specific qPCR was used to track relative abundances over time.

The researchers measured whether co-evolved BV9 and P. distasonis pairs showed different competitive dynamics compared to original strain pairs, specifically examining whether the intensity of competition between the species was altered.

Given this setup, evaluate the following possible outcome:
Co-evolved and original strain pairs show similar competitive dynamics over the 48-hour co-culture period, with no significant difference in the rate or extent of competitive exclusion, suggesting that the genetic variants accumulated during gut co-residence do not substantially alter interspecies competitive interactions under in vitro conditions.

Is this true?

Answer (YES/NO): NO